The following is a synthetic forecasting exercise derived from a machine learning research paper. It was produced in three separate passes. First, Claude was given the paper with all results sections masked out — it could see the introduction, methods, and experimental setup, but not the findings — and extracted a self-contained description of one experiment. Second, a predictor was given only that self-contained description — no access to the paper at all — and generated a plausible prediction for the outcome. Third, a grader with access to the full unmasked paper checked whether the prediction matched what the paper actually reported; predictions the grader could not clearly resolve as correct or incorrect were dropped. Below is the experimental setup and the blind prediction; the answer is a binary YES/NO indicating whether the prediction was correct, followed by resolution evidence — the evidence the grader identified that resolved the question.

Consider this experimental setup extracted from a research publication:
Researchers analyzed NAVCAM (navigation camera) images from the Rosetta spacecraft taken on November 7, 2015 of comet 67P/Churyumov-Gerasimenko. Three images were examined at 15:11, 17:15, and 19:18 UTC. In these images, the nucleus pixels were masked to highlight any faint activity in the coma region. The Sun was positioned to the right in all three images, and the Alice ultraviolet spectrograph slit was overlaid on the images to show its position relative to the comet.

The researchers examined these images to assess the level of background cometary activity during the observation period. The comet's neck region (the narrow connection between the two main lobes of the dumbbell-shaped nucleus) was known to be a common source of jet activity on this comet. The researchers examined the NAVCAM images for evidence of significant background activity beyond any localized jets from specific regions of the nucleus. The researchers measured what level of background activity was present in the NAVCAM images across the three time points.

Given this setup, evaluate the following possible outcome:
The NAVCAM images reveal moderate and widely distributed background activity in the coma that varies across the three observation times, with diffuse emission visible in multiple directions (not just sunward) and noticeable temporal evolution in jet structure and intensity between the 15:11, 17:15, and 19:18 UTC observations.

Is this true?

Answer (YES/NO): NO